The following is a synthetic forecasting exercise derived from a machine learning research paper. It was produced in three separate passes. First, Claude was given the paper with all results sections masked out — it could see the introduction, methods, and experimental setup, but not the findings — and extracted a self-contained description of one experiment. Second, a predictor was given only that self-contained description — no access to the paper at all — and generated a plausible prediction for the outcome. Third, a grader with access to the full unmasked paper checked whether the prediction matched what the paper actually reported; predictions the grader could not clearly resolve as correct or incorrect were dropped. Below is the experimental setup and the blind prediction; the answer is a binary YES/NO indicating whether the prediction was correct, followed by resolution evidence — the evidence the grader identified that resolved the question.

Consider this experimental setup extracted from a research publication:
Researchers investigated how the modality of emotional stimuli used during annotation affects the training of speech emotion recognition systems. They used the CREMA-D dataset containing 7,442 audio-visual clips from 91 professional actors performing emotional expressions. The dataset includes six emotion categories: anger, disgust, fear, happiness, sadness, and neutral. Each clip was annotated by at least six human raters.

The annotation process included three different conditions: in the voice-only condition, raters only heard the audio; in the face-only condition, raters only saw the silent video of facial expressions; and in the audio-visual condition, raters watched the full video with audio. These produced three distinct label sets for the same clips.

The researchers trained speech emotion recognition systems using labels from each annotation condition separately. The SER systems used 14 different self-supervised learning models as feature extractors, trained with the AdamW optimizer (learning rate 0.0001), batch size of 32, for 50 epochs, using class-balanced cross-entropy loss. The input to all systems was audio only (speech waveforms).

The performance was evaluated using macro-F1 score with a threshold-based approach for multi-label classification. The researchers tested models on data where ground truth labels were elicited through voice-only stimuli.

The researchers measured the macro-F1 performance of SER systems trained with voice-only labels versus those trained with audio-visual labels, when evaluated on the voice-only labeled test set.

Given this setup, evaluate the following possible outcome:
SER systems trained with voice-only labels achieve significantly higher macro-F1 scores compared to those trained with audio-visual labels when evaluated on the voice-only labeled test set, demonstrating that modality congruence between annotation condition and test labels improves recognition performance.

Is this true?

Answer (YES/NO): YES